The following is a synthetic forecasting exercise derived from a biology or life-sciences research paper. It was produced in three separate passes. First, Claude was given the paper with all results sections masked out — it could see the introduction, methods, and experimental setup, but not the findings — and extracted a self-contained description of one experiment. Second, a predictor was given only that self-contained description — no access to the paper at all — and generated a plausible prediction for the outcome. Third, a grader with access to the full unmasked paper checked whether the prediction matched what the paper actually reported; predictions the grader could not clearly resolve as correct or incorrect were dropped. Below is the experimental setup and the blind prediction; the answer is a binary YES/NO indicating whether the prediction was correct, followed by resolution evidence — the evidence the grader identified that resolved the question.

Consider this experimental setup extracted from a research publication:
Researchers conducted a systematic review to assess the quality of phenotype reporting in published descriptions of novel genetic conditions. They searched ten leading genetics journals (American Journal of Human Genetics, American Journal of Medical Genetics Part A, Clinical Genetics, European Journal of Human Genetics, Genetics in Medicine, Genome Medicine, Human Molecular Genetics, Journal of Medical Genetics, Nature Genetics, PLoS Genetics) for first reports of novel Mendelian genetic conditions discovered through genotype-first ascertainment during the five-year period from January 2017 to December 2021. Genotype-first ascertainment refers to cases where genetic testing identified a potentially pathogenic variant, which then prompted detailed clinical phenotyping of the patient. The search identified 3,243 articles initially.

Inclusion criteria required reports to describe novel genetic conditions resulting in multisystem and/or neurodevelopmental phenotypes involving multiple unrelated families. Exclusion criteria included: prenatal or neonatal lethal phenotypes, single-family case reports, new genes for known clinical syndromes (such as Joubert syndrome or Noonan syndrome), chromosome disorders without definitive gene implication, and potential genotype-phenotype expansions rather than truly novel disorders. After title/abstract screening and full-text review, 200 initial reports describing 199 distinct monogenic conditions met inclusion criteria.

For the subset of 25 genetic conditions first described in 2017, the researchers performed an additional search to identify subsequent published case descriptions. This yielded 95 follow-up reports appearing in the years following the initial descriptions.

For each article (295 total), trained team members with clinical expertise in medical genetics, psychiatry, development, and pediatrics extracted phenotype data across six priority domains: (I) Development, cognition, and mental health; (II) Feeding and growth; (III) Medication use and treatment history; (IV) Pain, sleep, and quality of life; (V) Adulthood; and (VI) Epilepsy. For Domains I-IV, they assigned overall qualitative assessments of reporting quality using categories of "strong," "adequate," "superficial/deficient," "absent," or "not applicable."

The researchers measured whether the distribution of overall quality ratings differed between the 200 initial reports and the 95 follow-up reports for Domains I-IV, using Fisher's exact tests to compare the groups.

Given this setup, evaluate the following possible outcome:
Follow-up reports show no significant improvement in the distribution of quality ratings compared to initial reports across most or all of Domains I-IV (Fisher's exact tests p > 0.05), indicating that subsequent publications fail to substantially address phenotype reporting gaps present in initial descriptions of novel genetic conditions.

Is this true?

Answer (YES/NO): YES